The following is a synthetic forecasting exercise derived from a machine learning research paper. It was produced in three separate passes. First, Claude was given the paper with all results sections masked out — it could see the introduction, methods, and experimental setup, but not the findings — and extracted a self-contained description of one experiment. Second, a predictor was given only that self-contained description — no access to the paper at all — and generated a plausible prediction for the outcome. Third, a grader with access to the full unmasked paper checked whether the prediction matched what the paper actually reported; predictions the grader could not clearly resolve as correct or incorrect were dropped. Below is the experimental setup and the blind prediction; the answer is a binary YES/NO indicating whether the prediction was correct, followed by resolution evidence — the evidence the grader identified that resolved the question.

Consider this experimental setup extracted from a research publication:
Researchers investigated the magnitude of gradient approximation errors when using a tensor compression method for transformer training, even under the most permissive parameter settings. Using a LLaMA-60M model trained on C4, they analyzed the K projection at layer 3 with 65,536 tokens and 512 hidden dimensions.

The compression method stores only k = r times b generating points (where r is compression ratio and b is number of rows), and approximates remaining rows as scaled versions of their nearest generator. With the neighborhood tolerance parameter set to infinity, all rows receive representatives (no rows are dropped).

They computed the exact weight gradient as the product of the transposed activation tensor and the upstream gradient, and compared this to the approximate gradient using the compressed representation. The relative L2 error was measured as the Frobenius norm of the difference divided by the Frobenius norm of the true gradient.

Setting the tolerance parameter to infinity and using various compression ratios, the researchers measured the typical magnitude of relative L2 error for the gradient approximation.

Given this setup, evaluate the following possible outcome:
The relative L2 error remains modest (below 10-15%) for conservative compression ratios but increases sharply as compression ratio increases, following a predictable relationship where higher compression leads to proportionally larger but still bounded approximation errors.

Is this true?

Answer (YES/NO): NO